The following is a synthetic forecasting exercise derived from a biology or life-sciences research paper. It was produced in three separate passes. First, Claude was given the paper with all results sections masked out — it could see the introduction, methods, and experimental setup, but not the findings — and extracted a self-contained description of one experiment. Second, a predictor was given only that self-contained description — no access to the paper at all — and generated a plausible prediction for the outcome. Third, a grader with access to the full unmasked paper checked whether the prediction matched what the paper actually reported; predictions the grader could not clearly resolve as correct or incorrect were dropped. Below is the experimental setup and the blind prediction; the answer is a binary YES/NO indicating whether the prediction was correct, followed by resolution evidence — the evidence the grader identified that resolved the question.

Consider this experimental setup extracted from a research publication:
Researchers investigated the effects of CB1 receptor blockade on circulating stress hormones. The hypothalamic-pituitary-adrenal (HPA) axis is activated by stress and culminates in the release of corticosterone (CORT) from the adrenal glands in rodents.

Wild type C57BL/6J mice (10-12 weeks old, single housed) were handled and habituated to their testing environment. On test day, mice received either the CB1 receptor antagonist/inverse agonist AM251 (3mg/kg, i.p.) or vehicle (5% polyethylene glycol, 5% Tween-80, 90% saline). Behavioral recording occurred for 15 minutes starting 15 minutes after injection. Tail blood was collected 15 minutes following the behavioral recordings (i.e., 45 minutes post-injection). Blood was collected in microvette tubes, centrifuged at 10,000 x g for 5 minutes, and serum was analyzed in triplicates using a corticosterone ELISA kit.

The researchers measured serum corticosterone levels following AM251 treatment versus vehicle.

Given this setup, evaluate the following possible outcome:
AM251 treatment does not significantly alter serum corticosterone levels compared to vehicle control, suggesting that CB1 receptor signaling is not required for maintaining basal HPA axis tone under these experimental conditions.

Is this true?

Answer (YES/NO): NO